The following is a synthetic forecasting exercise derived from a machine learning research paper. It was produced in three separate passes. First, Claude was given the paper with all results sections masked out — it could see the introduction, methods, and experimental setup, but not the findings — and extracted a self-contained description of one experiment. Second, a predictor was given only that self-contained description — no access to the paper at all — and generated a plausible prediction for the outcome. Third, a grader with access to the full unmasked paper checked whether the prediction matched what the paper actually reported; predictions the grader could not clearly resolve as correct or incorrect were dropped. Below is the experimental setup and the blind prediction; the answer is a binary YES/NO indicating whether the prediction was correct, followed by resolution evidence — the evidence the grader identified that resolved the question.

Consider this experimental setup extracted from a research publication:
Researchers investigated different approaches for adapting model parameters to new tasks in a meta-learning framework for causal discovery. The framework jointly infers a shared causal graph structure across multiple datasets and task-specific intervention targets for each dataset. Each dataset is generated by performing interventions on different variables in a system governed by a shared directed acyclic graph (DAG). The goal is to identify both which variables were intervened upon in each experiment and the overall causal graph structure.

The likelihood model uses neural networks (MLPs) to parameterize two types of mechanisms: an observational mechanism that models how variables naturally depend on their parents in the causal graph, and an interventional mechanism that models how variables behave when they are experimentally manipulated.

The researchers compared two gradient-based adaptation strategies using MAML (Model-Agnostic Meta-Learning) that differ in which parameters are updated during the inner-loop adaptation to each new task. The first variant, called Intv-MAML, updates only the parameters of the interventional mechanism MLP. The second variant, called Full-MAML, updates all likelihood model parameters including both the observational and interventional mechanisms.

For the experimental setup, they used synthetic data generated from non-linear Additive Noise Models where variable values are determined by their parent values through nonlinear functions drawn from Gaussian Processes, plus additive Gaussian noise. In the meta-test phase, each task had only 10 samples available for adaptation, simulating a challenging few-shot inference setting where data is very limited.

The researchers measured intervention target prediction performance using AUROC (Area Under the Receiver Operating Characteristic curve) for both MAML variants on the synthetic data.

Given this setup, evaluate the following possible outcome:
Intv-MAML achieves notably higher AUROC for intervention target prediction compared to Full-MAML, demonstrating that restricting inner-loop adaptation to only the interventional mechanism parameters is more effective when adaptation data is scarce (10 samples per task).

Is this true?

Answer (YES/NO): YES